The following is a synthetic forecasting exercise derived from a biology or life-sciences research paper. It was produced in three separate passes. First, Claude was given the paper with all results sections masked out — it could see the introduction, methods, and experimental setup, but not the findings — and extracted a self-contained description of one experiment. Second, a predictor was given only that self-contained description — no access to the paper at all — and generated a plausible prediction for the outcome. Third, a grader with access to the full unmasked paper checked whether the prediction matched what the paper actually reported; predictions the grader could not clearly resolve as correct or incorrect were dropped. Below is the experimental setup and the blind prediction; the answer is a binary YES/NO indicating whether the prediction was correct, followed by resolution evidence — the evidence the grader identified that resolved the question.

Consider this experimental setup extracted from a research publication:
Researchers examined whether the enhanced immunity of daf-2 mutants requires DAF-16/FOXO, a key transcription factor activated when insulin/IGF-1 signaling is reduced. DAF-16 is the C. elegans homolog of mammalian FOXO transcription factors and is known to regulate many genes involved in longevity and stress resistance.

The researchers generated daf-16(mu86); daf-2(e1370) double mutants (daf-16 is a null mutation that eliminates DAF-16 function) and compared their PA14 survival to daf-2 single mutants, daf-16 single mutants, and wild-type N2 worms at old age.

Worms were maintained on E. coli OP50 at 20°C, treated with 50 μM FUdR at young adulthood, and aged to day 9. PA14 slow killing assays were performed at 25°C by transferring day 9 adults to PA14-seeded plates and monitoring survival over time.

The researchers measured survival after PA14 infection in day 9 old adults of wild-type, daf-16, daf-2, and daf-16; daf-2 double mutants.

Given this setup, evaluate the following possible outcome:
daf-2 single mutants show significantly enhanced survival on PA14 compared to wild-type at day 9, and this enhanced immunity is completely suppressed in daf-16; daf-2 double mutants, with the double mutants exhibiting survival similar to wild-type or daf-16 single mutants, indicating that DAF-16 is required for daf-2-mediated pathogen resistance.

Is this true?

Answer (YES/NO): YES